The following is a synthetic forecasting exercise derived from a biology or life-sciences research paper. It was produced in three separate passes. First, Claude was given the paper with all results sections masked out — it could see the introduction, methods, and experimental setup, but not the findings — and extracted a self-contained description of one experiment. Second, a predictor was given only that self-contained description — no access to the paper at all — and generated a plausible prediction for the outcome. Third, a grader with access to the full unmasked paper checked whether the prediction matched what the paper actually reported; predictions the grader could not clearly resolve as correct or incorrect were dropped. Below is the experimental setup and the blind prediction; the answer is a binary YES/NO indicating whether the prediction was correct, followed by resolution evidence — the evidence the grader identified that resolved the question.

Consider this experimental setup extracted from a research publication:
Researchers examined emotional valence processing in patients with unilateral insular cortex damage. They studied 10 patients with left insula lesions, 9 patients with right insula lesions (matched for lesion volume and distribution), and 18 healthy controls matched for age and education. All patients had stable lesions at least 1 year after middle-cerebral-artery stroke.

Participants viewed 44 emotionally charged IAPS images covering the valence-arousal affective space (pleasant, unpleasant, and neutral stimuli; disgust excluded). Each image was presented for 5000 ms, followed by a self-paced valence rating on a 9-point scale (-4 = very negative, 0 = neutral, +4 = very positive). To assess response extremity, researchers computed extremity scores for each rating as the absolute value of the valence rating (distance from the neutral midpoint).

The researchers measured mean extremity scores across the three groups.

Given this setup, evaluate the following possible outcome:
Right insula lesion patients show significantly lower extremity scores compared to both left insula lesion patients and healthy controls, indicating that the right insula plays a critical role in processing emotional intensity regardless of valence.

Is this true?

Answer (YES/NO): YES